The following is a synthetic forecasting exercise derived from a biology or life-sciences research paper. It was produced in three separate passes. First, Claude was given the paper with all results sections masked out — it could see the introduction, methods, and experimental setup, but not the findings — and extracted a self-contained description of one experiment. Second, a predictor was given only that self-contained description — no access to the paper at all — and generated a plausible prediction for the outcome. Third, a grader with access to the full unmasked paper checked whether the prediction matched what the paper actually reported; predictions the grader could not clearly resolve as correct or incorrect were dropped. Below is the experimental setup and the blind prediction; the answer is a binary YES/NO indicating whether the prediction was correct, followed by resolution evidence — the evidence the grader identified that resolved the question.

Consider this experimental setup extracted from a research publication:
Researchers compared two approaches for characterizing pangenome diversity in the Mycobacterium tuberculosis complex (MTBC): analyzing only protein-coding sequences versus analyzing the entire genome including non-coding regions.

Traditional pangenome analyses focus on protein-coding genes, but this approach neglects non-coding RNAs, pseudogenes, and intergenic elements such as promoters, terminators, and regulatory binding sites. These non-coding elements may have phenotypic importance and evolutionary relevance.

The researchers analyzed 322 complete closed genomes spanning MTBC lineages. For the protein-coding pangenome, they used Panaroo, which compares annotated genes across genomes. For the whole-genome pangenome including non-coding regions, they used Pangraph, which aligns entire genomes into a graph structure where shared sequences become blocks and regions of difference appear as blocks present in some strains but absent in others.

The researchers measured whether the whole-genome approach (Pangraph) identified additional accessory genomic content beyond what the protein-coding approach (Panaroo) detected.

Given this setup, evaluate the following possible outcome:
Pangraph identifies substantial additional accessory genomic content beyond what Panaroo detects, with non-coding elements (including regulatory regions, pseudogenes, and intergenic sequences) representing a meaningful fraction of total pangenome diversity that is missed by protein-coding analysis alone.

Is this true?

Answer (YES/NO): NO